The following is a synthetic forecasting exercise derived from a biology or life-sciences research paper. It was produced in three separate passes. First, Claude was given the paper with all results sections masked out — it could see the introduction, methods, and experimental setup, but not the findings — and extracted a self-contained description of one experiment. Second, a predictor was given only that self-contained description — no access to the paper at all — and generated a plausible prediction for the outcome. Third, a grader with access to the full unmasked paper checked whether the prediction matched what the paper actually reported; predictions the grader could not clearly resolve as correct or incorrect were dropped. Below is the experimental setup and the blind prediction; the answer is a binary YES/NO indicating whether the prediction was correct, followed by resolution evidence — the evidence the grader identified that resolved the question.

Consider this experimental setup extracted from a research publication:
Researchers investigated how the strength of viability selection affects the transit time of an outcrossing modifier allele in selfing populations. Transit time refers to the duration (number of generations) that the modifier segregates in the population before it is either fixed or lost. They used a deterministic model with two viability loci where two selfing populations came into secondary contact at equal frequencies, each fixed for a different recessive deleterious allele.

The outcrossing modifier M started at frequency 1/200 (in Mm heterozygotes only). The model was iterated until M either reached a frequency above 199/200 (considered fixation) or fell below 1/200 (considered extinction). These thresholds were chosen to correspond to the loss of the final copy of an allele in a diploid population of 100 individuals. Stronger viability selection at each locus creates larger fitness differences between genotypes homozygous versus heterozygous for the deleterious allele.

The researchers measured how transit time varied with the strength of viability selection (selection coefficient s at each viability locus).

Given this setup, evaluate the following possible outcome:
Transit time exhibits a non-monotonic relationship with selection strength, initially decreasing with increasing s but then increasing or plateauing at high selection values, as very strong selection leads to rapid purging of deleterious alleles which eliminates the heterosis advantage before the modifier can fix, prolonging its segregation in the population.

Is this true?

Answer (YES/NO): NO